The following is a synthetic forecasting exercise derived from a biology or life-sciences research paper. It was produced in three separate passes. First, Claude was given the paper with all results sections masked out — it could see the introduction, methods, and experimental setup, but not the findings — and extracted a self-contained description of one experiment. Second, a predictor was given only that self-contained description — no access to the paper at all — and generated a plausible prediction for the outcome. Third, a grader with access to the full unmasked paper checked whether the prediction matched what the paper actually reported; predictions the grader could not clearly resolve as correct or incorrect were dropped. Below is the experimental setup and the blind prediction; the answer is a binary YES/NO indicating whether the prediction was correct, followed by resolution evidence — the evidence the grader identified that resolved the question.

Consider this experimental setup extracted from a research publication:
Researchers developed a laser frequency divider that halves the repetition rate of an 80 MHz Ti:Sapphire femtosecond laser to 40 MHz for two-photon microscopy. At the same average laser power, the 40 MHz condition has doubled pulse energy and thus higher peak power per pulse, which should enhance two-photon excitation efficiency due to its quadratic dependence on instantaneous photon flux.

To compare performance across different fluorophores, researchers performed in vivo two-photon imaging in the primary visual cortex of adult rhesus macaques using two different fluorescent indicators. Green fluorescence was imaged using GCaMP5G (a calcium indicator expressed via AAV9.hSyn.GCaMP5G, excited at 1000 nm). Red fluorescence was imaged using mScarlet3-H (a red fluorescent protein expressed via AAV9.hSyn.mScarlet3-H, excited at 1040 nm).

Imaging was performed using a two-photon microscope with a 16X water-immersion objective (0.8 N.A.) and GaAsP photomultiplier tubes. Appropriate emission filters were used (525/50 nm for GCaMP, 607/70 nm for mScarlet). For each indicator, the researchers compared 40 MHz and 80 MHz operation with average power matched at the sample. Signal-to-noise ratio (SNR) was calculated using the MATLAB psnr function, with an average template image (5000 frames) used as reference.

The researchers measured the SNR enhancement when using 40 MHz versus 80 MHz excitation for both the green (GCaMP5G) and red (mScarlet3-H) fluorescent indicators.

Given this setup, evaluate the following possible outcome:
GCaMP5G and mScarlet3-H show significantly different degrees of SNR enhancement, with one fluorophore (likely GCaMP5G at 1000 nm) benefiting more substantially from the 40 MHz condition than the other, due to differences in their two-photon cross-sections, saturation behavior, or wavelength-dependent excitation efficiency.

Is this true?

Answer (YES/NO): NO